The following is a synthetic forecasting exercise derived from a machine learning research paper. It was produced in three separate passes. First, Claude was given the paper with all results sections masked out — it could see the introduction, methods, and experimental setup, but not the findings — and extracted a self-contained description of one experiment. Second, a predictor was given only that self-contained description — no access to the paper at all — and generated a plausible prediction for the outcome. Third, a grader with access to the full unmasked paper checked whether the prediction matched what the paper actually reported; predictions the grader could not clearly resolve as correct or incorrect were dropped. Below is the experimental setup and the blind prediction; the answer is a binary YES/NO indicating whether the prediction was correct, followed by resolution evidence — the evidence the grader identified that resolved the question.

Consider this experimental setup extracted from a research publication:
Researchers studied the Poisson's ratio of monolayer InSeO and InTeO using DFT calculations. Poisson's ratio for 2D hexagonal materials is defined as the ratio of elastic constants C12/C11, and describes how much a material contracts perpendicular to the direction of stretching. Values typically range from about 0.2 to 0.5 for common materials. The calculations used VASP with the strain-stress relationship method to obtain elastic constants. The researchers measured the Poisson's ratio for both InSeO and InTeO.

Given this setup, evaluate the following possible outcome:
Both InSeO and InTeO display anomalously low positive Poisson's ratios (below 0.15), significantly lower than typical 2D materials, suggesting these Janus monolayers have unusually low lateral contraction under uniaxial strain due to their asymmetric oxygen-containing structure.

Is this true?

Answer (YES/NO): NO